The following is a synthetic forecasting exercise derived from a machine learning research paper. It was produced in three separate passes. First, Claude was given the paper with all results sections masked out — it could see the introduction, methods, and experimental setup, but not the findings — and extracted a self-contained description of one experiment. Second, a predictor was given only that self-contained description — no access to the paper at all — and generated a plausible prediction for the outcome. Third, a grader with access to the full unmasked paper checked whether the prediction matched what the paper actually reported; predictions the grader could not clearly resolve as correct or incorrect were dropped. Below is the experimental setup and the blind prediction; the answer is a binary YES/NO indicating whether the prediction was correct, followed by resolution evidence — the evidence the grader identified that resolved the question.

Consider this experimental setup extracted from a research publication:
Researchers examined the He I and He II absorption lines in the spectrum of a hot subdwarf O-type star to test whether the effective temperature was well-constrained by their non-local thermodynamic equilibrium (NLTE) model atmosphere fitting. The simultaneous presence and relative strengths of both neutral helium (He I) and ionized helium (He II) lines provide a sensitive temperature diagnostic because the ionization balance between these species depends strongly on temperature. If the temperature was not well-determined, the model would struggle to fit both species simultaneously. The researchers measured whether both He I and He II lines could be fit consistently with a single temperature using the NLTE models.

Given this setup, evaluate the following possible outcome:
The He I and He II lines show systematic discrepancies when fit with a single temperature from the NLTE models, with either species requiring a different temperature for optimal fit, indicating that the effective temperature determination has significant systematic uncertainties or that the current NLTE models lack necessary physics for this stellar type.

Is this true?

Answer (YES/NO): NO